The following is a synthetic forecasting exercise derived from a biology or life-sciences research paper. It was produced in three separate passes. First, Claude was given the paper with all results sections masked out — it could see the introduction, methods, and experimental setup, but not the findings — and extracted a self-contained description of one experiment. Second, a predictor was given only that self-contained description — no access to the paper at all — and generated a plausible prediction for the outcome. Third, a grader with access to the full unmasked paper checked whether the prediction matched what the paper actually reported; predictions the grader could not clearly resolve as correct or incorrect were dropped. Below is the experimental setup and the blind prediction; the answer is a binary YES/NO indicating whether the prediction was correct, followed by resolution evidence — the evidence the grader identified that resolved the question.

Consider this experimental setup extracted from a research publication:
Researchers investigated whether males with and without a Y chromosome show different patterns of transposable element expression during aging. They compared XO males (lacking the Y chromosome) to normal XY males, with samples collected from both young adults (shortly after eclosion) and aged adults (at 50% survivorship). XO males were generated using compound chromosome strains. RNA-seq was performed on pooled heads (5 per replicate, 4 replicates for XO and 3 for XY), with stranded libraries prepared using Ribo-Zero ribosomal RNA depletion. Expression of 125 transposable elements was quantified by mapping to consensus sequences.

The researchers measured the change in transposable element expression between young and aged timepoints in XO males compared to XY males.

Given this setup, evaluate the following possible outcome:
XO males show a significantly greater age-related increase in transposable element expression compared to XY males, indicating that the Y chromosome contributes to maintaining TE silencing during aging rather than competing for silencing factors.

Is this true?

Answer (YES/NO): NO